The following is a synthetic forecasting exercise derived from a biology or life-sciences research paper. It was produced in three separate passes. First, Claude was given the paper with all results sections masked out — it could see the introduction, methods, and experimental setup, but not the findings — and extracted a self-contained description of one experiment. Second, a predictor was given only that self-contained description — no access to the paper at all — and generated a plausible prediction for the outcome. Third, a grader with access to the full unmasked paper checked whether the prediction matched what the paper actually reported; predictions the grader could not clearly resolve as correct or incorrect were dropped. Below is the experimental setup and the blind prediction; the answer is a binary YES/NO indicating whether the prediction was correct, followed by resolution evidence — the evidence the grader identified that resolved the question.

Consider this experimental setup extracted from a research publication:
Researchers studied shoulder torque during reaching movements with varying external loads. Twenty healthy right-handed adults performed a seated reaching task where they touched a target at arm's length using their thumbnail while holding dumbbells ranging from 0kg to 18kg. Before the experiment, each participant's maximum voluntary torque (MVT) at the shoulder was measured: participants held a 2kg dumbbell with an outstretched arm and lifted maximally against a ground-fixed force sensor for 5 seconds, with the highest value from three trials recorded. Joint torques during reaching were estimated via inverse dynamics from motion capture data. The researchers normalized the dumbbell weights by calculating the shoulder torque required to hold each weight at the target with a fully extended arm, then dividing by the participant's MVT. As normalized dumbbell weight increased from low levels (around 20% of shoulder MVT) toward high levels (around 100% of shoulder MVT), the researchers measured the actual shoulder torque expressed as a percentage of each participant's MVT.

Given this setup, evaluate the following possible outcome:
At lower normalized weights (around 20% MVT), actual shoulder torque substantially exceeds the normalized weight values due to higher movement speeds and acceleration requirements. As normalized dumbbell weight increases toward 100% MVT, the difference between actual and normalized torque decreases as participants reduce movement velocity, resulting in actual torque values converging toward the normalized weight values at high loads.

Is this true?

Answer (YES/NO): NO